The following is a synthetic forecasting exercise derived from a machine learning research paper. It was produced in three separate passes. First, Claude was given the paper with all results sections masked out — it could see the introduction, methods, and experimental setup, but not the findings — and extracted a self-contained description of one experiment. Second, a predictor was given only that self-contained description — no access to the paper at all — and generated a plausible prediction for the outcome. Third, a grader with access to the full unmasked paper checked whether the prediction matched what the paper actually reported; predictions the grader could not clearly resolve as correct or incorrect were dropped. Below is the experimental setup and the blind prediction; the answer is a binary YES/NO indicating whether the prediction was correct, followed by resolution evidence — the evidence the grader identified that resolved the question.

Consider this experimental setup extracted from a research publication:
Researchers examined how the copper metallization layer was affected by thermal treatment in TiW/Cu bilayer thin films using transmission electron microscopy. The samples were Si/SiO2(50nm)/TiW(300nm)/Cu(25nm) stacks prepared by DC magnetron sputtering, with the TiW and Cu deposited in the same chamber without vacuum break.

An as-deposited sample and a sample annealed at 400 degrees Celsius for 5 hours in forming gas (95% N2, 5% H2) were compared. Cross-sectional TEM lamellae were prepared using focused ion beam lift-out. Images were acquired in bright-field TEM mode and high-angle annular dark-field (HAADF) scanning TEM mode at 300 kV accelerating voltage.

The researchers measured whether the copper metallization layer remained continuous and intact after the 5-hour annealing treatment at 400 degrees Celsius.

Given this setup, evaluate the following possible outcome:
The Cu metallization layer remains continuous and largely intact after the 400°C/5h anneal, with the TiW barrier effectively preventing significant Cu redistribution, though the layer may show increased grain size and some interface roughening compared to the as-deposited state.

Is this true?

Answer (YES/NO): YES